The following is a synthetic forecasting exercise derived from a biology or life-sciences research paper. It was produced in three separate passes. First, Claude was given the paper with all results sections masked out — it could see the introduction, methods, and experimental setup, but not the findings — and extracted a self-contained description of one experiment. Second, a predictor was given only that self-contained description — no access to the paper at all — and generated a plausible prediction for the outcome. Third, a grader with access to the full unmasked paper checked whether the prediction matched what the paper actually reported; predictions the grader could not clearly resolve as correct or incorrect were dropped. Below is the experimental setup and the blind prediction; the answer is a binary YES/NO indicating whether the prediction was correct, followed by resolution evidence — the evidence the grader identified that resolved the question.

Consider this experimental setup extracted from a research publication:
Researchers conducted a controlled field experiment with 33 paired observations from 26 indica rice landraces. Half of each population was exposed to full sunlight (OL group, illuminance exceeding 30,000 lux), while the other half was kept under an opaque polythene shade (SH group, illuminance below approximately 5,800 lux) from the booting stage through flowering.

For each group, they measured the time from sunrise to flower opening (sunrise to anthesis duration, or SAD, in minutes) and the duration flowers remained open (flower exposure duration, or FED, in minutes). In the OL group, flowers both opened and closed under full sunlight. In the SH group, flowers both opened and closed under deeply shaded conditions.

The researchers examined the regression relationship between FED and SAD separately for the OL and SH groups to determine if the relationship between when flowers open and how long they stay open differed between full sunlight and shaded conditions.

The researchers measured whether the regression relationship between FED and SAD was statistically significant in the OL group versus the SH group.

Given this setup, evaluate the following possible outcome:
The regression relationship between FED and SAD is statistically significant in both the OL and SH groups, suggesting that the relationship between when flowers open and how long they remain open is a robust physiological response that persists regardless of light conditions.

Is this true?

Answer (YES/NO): NO